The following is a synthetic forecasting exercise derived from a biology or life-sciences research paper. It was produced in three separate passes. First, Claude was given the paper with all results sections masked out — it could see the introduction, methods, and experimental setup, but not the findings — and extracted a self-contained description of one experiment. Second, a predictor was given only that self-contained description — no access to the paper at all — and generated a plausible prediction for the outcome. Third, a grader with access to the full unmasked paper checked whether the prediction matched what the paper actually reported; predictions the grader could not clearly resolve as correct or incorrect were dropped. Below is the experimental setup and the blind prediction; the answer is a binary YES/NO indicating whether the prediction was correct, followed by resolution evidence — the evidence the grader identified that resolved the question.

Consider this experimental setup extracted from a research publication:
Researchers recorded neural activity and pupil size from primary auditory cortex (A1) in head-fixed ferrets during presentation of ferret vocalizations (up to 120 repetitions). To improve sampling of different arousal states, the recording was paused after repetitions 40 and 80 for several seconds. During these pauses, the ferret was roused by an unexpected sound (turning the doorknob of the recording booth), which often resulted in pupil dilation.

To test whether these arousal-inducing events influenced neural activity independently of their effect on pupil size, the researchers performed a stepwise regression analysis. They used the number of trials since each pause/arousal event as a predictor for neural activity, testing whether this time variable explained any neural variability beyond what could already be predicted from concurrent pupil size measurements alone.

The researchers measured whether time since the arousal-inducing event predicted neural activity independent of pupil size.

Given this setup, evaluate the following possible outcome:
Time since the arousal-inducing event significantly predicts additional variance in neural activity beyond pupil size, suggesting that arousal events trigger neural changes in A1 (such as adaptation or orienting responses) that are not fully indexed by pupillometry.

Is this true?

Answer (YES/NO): NO